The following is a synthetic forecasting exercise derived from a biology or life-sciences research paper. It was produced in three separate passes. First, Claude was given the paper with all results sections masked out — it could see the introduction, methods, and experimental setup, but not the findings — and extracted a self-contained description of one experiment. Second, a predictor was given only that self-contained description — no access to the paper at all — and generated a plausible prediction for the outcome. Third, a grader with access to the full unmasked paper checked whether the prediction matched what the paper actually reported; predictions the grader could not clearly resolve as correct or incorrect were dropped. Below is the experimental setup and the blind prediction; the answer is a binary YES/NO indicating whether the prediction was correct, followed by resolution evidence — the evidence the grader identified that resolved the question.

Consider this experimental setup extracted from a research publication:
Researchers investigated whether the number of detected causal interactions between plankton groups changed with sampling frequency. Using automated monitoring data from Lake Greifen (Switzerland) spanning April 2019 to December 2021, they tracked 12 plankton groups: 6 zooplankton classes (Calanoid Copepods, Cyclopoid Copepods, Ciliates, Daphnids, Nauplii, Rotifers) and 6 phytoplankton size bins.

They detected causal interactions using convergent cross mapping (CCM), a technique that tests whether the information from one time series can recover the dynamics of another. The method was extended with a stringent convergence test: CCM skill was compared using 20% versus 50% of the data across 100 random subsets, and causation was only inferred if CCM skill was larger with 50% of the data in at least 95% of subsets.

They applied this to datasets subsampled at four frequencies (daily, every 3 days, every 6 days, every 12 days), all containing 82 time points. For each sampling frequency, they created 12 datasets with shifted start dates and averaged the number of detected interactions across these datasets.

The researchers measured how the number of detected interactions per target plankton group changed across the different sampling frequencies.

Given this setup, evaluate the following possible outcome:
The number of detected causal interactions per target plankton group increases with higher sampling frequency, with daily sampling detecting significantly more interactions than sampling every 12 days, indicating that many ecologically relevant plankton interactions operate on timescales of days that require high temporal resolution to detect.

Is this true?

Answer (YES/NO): NO